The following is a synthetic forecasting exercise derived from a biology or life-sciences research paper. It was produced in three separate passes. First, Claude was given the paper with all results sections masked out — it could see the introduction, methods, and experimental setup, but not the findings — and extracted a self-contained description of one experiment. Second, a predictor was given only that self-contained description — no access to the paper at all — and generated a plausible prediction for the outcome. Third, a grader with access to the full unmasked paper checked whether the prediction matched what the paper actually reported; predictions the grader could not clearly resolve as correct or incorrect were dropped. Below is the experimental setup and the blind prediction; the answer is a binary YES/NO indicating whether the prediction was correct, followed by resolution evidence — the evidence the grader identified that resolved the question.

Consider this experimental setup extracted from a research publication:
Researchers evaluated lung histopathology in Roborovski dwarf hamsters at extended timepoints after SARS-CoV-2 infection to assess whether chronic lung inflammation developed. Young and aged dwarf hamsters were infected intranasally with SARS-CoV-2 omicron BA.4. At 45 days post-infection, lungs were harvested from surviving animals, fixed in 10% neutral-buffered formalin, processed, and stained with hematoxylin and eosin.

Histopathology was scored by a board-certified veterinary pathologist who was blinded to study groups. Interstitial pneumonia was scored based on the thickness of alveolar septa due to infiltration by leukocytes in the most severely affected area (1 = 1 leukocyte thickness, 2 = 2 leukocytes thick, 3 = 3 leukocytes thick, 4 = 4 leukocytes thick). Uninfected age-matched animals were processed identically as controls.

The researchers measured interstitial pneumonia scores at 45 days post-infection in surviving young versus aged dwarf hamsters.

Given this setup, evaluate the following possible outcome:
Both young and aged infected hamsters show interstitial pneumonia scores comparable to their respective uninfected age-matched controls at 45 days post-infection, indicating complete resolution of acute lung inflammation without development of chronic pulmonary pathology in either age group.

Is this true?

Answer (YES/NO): NO